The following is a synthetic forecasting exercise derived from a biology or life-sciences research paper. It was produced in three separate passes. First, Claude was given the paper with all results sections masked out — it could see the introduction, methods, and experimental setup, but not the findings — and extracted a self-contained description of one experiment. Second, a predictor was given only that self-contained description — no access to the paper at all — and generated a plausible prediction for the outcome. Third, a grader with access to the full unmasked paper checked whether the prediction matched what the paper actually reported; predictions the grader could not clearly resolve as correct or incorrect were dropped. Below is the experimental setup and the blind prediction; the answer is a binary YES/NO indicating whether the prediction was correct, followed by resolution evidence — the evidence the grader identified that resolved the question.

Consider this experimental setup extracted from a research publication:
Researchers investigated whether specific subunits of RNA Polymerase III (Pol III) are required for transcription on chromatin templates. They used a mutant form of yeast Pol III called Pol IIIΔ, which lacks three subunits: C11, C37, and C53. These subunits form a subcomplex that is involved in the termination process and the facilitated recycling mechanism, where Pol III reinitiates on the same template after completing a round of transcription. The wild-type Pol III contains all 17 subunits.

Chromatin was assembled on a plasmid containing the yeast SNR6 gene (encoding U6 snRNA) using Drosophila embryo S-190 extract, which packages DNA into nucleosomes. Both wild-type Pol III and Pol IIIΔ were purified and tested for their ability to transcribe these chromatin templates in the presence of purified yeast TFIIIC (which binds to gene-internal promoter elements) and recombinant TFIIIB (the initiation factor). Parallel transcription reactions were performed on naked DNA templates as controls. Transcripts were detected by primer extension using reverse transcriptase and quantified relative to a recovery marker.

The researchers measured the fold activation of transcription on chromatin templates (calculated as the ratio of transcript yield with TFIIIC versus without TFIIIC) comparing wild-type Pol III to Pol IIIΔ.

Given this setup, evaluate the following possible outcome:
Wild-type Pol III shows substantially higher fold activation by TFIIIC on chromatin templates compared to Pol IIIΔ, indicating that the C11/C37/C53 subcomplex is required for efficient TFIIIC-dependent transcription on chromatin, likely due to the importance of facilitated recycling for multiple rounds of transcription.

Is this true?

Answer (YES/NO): YES